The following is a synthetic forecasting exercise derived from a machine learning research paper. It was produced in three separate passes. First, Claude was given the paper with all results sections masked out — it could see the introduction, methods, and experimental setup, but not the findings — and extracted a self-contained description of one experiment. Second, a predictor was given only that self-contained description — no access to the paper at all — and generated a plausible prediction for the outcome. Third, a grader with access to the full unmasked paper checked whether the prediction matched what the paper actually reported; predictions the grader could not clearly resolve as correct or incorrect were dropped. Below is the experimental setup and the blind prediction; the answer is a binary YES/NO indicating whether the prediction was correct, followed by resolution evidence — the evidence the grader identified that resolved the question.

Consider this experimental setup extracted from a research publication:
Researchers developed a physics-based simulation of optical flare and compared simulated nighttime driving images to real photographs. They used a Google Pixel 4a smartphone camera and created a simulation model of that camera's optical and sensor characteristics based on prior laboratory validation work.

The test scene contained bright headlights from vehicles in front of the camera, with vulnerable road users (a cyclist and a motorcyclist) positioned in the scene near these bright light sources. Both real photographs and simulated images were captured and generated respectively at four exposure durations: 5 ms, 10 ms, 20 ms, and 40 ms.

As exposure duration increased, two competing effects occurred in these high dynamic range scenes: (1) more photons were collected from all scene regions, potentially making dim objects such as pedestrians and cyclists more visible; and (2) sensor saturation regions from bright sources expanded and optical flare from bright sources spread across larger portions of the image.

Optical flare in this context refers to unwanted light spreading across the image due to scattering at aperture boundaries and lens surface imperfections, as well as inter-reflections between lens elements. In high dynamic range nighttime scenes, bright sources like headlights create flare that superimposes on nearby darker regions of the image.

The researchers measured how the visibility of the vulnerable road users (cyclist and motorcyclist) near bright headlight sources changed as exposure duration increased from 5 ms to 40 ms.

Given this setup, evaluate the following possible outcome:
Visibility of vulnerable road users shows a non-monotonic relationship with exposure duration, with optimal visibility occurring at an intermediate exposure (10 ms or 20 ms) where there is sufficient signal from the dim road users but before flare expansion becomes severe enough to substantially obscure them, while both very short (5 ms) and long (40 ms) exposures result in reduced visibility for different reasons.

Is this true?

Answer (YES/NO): NO